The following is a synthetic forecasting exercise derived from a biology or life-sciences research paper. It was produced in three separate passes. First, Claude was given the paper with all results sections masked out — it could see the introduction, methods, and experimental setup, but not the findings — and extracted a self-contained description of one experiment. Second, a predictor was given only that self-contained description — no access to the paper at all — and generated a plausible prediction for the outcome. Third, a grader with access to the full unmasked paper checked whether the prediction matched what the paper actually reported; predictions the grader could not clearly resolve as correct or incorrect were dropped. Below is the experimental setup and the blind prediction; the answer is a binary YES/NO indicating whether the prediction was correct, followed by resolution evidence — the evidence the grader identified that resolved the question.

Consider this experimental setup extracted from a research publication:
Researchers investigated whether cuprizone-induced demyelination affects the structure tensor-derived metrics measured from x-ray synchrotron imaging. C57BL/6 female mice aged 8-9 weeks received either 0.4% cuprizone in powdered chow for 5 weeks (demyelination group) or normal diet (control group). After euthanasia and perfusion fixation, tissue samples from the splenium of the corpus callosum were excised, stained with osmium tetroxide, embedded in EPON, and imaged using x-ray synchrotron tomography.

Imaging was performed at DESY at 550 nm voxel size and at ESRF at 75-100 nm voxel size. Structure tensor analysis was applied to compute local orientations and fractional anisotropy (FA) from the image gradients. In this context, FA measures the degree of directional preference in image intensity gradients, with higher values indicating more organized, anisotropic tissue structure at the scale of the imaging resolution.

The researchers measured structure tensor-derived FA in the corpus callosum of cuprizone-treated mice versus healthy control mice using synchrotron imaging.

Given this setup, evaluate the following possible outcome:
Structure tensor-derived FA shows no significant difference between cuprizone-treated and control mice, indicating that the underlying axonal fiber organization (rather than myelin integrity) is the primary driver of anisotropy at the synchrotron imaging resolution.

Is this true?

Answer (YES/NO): NO